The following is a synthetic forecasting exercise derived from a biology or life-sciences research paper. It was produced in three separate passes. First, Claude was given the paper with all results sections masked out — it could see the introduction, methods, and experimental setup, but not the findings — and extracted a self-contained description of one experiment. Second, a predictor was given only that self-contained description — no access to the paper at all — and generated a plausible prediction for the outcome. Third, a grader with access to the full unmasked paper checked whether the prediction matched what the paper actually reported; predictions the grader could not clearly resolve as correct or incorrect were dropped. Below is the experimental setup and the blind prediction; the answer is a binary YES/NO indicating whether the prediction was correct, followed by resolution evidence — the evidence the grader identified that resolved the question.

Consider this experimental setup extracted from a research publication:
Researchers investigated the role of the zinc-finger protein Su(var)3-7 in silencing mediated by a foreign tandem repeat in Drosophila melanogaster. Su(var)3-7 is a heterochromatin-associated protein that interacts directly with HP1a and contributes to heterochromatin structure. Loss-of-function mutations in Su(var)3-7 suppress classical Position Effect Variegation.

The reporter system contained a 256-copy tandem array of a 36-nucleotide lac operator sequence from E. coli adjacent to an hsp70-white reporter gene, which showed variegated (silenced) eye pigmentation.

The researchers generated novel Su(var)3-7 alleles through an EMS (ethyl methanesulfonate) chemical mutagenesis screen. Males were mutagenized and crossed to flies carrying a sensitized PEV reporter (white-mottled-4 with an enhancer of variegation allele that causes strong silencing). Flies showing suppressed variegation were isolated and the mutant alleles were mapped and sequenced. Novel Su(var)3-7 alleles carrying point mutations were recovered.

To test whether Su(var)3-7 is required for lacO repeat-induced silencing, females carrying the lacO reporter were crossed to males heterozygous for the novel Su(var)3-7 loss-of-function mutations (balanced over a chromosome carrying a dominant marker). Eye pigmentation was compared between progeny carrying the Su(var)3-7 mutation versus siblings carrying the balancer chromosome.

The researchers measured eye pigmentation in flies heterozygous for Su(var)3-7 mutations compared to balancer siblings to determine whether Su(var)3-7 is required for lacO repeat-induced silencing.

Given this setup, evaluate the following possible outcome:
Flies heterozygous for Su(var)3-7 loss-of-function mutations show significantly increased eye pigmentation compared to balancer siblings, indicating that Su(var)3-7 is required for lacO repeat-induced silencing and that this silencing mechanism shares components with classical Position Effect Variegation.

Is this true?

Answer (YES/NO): YES